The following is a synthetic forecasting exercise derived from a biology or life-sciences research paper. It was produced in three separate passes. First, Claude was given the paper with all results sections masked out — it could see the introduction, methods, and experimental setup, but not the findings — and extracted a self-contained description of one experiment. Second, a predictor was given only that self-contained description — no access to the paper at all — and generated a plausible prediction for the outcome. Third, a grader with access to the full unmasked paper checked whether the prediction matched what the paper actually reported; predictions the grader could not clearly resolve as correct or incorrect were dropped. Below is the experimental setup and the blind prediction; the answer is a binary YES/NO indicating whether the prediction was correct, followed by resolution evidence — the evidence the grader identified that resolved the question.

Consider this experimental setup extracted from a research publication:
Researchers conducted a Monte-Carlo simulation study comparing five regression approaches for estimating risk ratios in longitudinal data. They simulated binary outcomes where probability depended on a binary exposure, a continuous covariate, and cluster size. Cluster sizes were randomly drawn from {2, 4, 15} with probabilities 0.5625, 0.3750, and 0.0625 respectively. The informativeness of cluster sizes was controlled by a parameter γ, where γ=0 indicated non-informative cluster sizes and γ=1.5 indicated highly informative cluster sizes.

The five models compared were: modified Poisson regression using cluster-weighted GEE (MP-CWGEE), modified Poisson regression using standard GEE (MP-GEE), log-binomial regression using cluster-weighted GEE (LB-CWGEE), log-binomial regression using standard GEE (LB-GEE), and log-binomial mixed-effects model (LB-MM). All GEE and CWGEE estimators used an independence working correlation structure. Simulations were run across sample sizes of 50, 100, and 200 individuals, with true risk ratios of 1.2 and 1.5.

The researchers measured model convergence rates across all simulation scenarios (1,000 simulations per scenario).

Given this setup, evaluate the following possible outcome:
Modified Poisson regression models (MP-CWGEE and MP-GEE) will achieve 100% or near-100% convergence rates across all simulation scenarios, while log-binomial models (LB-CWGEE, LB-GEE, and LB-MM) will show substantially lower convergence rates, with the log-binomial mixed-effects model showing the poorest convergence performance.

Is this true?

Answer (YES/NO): NO